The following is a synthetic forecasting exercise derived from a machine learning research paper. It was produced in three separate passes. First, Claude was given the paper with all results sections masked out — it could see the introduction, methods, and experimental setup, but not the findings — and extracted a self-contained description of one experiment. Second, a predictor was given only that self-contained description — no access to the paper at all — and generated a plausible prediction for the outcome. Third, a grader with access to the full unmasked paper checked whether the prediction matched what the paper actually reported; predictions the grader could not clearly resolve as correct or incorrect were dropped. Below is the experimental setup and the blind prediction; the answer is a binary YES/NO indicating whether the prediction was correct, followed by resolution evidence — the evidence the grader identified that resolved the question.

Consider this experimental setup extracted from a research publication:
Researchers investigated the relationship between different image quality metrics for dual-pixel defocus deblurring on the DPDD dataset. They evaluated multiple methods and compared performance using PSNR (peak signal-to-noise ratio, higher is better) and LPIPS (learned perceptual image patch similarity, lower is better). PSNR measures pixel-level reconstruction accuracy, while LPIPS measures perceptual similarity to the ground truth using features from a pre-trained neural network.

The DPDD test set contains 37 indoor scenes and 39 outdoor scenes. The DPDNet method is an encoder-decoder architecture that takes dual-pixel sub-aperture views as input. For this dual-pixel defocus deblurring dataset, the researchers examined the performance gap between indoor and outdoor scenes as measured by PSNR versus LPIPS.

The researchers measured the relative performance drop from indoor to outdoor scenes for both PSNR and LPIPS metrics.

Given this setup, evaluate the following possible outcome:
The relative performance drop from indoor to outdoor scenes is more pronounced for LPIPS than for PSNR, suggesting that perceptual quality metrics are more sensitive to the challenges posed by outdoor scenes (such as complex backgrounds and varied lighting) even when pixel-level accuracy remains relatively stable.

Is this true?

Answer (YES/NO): YES